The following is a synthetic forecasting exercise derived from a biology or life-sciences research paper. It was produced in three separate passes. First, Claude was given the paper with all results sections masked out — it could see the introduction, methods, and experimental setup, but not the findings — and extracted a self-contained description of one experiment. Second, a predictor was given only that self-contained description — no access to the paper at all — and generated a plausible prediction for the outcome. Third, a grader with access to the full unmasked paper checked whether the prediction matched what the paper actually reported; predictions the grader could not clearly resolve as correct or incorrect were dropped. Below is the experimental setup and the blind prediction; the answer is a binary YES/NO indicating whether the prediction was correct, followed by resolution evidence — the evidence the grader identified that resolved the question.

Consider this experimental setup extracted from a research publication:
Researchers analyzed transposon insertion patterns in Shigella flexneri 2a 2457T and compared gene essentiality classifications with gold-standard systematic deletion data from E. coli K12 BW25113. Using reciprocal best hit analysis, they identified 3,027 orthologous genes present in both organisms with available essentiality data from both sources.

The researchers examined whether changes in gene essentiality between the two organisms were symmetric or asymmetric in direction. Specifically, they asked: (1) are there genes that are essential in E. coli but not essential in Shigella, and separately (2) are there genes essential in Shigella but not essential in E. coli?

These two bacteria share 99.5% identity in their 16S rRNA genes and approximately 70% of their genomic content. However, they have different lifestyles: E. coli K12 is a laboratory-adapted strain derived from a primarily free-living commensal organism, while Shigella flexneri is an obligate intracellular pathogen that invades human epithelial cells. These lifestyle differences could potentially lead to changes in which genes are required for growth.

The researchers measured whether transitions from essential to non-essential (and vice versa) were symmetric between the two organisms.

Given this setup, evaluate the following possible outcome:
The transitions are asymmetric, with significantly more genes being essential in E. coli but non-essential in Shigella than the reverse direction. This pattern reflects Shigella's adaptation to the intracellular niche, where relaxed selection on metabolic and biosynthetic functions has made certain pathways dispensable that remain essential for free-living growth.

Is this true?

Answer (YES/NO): NO